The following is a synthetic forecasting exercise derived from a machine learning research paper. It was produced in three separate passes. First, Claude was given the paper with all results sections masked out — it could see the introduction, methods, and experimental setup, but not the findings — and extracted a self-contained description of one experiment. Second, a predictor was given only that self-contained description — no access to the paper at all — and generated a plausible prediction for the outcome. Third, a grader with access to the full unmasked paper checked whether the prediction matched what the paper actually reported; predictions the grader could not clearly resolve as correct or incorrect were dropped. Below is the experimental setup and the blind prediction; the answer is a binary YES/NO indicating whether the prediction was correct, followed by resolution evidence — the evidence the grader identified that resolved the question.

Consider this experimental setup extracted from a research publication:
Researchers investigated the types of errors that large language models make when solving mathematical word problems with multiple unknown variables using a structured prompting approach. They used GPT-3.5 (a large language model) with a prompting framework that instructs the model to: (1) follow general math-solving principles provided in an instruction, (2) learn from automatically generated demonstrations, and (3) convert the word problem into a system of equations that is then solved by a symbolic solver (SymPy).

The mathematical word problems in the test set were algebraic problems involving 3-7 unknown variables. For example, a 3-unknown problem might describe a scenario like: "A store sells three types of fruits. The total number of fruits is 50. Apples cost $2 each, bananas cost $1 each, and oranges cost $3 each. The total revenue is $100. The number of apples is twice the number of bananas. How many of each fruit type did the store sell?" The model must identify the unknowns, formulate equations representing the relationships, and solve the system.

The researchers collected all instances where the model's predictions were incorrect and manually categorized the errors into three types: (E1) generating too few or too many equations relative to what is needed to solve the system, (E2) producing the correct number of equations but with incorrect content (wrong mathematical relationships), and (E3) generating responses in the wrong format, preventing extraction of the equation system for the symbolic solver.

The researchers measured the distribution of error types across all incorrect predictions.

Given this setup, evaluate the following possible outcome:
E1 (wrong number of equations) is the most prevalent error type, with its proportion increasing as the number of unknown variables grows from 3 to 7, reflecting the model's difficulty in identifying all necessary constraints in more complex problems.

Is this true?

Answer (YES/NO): NO